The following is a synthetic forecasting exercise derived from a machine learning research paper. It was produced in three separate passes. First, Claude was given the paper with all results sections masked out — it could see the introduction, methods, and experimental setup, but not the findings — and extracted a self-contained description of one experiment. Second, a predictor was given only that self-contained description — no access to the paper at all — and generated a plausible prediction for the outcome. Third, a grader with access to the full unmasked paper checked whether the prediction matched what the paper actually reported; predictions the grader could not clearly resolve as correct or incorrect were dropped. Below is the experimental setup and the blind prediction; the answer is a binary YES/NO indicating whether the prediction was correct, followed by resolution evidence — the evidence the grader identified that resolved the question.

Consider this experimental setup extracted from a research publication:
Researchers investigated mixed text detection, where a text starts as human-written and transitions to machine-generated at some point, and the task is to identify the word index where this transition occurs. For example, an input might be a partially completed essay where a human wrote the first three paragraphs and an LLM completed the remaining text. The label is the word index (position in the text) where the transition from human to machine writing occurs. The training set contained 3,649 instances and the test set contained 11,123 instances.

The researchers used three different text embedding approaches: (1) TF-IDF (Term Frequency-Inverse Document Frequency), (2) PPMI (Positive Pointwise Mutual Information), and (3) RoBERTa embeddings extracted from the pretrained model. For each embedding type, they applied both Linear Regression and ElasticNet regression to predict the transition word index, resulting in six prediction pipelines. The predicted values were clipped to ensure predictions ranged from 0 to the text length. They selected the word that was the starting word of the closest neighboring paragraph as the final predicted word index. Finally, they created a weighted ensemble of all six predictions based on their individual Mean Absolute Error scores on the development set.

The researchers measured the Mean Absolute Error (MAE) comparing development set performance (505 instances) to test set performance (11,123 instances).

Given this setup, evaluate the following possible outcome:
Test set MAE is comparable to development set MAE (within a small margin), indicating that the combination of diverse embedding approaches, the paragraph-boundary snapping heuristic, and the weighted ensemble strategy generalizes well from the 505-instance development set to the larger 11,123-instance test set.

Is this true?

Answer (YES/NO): NO